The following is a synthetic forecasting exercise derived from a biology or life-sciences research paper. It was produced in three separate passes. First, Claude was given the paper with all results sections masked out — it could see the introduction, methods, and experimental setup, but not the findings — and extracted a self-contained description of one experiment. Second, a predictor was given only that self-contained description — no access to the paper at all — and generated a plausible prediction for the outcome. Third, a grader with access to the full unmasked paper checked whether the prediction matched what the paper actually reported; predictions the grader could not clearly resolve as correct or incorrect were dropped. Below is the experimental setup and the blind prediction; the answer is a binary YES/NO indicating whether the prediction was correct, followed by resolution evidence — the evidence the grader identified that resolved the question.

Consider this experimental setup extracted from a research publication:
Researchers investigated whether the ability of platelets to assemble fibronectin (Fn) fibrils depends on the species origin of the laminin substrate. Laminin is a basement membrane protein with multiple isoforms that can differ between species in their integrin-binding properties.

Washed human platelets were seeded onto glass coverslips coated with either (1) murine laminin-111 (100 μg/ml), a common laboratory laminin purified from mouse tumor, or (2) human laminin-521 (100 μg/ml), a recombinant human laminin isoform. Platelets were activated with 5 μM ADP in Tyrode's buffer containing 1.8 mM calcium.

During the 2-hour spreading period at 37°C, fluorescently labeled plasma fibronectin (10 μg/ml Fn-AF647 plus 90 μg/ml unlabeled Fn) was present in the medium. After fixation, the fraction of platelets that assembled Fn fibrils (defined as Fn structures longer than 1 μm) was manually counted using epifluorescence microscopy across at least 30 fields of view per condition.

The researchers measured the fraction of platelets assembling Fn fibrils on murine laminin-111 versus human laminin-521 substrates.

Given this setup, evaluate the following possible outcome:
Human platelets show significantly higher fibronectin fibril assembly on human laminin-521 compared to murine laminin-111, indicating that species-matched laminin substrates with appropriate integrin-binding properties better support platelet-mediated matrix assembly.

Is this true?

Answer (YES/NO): NO